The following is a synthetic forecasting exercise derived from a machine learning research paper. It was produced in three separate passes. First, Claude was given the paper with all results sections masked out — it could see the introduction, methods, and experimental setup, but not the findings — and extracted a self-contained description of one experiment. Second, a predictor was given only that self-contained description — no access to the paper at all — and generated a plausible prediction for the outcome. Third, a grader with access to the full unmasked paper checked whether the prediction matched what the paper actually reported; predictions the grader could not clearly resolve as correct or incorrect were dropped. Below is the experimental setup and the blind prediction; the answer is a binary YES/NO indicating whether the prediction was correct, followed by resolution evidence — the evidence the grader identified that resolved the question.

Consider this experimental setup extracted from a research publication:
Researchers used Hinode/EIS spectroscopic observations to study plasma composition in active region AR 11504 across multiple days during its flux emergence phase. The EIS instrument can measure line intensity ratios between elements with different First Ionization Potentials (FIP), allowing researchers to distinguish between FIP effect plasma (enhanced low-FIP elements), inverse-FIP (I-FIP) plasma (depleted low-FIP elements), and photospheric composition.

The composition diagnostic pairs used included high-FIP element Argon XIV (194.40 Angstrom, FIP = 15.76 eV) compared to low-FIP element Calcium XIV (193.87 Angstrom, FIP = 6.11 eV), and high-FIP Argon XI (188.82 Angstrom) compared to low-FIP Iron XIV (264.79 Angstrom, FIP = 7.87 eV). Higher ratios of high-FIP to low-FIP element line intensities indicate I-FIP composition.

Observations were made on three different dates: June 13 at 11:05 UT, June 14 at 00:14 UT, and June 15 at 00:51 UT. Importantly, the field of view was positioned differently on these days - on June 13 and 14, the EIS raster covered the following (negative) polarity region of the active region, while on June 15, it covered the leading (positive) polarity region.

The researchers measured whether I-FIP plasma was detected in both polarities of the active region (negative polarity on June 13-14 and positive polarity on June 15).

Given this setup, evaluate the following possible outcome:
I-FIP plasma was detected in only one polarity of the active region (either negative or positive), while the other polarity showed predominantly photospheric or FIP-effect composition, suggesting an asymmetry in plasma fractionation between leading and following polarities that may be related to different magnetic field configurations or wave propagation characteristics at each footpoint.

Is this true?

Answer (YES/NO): NO